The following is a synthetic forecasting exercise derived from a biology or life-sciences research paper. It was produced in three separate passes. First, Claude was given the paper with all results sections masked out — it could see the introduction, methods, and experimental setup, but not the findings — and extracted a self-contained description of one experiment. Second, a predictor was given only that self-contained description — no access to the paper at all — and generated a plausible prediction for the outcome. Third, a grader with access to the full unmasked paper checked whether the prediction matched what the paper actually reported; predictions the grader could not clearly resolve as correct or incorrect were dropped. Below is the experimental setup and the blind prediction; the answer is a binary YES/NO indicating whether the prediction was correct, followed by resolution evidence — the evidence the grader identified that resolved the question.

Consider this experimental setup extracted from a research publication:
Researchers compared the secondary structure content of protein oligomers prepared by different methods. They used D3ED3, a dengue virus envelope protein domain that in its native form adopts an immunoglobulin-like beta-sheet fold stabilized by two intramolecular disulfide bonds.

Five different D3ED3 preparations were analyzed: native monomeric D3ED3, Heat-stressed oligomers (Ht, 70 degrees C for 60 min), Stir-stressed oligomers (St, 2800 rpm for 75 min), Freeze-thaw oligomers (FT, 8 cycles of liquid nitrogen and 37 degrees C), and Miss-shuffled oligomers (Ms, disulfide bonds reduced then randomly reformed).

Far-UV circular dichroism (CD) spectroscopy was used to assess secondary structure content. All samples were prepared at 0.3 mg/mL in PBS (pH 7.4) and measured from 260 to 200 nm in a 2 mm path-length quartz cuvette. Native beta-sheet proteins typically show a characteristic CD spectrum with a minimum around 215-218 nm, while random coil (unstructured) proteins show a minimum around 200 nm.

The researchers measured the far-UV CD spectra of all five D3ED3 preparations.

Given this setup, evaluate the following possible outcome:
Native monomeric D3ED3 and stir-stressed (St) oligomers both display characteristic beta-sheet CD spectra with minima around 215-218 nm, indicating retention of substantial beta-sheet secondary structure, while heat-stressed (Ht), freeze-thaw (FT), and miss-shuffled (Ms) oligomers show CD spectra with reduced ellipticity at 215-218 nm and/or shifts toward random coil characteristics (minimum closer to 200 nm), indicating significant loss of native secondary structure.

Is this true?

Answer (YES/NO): NO